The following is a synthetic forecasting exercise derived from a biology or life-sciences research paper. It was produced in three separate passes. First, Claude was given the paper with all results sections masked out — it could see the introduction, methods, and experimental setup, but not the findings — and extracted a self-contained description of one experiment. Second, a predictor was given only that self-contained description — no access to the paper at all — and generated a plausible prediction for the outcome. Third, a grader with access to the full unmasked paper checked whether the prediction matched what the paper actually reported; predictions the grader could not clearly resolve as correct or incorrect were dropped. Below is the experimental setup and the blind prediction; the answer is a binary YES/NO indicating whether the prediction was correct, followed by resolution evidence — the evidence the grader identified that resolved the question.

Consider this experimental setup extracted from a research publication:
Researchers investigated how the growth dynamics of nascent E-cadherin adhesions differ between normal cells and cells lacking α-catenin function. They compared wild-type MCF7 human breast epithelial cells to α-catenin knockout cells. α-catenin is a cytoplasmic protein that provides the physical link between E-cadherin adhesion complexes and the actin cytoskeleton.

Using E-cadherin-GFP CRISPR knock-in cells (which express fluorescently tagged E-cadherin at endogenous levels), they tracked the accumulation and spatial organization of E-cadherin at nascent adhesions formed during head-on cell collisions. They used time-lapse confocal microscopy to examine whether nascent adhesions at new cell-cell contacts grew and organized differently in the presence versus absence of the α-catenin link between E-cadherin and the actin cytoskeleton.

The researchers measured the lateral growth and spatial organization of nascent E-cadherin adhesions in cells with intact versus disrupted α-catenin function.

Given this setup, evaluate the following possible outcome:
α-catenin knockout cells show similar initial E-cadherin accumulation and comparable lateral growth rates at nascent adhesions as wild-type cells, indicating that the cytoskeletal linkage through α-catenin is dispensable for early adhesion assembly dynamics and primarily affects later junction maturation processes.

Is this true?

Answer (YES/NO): NO